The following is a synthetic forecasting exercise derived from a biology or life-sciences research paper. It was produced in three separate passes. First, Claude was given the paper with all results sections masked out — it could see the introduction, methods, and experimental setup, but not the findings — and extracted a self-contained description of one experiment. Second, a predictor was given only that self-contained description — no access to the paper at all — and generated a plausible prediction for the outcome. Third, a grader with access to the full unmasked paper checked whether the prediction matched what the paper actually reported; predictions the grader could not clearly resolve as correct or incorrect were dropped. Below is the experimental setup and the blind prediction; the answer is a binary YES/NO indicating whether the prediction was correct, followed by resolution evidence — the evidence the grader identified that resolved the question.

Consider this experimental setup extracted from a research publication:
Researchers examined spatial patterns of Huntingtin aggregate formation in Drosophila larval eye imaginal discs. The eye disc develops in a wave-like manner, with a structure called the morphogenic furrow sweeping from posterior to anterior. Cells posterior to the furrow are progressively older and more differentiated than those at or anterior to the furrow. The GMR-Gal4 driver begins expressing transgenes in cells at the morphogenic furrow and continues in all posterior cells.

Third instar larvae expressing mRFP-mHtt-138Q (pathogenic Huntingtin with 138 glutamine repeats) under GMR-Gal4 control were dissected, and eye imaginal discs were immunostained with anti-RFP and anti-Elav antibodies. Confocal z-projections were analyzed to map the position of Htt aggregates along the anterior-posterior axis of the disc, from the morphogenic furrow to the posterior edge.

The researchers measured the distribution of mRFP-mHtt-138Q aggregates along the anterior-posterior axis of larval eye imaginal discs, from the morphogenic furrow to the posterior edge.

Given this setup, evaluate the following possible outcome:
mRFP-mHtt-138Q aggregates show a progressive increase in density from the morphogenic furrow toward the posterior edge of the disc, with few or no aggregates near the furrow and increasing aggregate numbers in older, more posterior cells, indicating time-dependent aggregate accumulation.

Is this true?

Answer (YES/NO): YES